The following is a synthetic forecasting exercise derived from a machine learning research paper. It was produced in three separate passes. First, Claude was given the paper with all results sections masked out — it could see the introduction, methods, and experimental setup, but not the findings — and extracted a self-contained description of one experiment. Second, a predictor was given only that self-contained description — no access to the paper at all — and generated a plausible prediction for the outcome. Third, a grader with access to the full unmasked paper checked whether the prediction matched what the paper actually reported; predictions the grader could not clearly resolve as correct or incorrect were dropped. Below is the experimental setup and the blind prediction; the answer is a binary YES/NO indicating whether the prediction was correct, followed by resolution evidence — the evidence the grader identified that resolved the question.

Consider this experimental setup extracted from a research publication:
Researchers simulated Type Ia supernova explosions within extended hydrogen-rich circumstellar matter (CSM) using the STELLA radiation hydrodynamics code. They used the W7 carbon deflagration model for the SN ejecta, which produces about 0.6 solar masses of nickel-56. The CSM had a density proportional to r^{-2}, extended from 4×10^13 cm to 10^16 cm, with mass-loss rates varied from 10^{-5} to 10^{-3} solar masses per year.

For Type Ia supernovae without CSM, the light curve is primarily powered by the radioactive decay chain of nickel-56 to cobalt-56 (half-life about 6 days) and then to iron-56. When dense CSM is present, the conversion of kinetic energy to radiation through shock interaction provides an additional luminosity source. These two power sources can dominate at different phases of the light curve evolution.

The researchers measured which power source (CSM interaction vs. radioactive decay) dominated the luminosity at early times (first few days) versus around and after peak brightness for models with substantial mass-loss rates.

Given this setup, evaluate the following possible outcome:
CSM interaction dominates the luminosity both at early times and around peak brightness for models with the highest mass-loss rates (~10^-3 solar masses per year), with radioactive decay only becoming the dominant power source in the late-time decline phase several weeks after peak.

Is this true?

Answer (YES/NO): NO